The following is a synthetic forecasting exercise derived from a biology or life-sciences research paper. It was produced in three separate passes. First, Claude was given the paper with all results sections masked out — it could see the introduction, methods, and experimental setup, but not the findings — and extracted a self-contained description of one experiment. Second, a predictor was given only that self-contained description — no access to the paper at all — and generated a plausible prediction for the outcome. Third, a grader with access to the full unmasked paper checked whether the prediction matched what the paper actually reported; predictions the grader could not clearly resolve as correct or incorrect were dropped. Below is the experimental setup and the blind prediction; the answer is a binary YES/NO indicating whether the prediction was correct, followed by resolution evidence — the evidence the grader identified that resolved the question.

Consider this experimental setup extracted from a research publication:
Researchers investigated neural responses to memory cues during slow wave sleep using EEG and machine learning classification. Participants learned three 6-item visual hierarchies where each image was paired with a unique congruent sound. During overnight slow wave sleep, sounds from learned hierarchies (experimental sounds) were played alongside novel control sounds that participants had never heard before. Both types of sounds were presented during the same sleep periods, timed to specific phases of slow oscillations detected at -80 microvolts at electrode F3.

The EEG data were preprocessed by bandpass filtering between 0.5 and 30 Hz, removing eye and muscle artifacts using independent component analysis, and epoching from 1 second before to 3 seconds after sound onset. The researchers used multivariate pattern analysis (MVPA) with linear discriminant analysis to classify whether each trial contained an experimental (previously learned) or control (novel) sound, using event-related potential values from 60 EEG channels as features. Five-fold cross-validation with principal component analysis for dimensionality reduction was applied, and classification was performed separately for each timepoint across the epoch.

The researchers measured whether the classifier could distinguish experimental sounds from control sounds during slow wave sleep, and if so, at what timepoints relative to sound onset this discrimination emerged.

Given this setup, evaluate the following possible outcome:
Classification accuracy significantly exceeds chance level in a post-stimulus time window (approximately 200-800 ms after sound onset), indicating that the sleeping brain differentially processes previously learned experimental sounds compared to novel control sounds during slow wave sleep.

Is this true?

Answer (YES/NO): NO